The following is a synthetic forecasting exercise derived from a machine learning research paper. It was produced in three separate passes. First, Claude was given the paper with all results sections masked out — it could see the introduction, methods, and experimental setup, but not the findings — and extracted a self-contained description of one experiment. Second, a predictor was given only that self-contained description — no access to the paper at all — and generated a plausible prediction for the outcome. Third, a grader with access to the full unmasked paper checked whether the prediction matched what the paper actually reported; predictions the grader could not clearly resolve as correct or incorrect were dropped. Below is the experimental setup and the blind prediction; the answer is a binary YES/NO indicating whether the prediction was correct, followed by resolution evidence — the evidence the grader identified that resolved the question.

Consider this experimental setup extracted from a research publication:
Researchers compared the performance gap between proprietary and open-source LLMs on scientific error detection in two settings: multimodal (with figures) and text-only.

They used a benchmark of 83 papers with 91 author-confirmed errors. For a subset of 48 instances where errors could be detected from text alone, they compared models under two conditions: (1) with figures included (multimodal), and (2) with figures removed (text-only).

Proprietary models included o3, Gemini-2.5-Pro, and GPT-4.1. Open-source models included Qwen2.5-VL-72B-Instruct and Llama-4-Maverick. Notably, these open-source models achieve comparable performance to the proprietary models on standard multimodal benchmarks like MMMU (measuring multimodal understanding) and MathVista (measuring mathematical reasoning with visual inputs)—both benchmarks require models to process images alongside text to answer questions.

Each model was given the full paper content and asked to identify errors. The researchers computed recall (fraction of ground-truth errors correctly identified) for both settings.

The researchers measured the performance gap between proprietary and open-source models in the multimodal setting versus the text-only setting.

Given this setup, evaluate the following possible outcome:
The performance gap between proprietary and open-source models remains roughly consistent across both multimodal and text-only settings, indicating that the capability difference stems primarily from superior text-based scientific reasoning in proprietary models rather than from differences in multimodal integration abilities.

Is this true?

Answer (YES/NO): NO